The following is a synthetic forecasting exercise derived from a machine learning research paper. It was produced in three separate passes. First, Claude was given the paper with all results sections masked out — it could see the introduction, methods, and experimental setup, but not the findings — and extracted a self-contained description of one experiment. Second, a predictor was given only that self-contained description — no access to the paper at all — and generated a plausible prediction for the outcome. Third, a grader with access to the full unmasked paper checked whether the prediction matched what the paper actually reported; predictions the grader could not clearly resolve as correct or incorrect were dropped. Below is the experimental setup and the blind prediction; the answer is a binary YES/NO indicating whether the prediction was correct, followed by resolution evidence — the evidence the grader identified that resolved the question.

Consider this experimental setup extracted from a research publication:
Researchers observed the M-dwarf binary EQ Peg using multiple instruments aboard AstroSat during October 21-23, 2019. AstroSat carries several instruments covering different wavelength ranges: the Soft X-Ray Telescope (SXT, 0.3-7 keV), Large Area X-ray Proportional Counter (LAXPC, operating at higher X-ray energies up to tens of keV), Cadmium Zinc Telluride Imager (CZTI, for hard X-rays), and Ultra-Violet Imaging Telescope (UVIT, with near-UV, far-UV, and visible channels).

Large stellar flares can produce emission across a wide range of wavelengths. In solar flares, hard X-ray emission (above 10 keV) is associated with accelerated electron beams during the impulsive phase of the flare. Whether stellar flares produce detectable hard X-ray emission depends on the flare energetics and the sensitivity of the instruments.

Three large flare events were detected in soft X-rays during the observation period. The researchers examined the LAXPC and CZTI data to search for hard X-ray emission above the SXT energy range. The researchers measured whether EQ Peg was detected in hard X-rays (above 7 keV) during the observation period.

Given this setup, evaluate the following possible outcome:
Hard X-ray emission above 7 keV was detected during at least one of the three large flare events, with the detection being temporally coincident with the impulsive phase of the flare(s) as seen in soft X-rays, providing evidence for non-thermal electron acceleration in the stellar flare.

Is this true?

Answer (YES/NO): NO